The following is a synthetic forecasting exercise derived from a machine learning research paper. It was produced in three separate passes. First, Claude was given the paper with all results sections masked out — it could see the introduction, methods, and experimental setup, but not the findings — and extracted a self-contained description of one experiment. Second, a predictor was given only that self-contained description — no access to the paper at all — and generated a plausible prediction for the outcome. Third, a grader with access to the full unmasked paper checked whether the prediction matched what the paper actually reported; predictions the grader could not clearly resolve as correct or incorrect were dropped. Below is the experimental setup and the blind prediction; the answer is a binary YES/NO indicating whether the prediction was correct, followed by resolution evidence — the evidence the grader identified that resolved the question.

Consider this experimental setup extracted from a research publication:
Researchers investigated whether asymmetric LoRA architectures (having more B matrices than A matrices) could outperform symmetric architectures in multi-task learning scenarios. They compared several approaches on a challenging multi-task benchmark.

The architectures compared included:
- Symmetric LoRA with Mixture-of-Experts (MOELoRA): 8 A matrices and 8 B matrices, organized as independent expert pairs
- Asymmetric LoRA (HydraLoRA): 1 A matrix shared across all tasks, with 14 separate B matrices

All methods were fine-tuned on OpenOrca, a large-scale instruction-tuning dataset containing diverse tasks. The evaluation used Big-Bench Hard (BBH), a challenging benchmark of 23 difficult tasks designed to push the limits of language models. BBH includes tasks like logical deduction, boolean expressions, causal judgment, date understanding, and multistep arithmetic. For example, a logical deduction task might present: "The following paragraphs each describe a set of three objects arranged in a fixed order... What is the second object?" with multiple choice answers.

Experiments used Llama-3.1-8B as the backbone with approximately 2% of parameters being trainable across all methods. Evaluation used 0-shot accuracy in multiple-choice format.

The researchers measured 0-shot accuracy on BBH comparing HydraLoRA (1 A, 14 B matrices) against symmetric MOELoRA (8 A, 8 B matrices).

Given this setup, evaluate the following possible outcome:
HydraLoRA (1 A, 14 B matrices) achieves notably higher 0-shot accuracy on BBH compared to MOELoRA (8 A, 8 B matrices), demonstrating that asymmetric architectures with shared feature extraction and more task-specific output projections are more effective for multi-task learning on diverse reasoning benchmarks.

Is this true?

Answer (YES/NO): NO